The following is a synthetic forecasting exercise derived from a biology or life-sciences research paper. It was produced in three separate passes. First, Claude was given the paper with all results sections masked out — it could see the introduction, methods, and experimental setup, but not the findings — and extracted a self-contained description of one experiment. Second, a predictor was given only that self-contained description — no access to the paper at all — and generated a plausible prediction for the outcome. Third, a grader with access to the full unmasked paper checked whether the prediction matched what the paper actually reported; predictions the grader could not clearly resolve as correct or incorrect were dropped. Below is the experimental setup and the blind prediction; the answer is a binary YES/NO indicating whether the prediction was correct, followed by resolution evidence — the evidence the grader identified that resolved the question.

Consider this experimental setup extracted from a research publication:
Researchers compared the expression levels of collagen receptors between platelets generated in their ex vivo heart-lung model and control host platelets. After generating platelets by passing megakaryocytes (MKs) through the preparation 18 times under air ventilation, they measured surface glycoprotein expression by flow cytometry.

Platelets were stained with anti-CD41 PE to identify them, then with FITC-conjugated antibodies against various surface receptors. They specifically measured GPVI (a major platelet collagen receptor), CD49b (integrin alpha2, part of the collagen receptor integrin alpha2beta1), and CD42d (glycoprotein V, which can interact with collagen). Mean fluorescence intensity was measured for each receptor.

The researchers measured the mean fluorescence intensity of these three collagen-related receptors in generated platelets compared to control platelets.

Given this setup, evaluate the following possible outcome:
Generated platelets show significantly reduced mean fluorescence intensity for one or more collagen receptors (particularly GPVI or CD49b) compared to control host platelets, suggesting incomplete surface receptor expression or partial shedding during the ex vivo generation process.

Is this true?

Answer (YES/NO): NO